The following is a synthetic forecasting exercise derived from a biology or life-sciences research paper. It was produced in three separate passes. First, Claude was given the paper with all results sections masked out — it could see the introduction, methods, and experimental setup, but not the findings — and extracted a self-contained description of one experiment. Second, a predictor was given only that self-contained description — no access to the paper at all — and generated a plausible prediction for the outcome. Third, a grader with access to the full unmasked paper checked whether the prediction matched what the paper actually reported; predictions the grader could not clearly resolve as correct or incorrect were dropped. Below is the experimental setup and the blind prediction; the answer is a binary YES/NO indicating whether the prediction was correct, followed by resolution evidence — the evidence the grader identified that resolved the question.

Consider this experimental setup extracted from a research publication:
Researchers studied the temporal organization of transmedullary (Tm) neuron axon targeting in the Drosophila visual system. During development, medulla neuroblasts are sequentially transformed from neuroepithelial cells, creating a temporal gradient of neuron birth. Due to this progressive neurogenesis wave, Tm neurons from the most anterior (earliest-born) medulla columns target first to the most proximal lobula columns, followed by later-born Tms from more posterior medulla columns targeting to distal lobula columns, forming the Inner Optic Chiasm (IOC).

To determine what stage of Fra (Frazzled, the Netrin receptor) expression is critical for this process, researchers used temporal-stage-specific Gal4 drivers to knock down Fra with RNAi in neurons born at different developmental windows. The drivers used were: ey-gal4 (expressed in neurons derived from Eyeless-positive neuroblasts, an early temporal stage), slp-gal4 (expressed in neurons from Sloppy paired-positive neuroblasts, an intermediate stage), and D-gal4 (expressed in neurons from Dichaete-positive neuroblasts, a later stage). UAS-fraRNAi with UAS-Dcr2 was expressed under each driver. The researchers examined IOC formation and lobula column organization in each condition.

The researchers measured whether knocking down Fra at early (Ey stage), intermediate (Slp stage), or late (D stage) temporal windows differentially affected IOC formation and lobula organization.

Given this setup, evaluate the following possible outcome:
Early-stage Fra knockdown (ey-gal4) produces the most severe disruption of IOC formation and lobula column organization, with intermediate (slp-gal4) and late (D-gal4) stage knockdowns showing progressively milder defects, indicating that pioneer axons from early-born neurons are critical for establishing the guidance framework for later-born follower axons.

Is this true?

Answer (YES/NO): NO